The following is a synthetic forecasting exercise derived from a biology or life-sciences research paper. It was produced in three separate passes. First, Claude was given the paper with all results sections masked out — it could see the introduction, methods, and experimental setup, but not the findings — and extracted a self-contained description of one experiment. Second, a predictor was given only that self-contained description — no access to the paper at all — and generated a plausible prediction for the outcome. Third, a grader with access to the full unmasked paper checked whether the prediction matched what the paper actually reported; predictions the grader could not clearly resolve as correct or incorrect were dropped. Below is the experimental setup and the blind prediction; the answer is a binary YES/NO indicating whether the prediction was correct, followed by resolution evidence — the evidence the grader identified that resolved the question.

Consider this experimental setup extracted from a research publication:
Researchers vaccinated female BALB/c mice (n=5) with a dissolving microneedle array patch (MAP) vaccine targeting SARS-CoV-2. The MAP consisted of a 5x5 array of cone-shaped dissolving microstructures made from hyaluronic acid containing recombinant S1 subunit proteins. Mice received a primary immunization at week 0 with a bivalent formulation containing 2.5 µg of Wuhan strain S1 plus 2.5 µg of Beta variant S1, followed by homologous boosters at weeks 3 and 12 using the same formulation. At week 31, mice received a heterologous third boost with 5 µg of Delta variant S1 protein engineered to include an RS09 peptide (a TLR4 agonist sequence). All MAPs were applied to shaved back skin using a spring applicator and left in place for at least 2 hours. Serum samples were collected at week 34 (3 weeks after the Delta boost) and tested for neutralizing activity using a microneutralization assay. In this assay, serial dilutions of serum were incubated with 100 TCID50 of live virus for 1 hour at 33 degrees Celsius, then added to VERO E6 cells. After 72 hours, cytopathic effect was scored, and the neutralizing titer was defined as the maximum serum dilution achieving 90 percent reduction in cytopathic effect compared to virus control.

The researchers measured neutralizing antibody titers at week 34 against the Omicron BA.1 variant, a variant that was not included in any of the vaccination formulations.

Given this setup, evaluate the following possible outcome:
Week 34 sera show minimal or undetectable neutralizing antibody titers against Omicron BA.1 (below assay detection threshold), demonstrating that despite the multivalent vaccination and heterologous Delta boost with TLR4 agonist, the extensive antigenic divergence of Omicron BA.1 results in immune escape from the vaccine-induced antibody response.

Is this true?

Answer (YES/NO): NO